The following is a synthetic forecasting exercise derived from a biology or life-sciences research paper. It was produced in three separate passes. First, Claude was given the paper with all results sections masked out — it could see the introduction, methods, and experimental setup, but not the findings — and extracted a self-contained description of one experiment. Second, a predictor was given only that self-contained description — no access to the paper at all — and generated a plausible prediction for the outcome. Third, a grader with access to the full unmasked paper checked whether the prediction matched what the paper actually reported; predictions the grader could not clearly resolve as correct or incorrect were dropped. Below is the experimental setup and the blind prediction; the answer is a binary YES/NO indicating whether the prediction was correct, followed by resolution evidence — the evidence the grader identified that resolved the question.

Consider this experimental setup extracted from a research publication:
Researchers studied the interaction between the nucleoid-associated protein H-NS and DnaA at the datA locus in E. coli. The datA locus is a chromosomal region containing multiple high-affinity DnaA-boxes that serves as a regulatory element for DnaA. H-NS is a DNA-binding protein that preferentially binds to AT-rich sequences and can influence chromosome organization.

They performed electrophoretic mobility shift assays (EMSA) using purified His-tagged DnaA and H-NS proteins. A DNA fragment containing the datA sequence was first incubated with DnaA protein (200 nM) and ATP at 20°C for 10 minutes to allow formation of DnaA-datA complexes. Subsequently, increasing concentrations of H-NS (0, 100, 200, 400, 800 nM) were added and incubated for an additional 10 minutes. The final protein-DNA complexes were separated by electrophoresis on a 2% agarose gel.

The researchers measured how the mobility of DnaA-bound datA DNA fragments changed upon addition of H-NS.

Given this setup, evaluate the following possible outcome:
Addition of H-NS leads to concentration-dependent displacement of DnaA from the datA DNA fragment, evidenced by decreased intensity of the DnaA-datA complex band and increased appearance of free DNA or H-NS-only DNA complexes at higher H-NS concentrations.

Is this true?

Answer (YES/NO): YES